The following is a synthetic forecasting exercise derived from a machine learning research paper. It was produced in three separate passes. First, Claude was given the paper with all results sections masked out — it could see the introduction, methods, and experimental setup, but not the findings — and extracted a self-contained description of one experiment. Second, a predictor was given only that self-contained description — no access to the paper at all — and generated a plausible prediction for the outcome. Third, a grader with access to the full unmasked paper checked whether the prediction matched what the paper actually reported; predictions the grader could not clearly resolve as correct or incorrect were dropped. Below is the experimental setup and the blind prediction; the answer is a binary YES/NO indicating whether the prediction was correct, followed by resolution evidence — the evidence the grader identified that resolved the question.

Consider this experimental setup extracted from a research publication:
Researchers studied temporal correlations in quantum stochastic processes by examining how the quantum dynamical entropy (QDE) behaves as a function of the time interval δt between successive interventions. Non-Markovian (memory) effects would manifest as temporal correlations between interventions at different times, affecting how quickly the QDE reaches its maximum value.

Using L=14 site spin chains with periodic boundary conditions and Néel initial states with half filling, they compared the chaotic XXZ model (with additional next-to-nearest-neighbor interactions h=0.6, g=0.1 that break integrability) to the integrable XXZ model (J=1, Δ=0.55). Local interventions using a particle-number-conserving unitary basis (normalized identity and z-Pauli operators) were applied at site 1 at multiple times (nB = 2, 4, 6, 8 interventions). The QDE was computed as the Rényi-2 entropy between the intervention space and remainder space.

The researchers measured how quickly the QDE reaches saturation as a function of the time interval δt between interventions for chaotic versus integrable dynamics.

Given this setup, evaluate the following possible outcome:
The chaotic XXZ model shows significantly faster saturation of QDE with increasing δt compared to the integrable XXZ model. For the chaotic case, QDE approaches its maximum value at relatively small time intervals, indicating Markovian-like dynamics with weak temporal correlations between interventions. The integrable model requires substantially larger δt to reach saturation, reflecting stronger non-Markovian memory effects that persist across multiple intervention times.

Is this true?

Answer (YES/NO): NO